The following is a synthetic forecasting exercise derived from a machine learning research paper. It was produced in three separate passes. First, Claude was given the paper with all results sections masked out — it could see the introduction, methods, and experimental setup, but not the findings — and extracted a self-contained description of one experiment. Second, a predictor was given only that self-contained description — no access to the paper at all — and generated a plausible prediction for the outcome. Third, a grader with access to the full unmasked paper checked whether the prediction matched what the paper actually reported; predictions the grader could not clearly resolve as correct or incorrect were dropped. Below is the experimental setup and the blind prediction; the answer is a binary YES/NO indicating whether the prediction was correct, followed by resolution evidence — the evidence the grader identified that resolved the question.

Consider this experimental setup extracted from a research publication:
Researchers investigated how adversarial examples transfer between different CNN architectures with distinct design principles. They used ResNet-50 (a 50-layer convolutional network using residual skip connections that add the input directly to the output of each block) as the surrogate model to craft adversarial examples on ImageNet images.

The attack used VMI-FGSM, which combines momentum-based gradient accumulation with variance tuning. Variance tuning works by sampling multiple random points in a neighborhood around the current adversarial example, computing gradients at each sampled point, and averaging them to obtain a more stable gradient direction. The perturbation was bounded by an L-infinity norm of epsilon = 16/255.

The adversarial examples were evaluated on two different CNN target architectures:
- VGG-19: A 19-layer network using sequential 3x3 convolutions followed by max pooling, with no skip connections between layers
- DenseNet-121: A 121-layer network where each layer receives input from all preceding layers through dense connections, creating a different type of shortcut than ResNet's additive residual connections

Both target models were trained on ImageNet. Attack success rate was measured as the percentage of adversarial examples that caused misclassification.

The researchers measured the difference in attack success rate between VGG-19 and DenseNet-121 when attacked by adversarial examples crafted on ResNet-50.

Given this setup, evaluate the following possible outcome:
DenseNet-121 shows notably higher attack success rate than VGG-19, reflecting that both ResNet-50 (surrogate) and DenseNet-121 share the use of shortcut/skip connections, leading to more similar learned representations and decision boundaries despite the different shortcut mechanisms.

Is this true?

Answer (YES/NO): YES